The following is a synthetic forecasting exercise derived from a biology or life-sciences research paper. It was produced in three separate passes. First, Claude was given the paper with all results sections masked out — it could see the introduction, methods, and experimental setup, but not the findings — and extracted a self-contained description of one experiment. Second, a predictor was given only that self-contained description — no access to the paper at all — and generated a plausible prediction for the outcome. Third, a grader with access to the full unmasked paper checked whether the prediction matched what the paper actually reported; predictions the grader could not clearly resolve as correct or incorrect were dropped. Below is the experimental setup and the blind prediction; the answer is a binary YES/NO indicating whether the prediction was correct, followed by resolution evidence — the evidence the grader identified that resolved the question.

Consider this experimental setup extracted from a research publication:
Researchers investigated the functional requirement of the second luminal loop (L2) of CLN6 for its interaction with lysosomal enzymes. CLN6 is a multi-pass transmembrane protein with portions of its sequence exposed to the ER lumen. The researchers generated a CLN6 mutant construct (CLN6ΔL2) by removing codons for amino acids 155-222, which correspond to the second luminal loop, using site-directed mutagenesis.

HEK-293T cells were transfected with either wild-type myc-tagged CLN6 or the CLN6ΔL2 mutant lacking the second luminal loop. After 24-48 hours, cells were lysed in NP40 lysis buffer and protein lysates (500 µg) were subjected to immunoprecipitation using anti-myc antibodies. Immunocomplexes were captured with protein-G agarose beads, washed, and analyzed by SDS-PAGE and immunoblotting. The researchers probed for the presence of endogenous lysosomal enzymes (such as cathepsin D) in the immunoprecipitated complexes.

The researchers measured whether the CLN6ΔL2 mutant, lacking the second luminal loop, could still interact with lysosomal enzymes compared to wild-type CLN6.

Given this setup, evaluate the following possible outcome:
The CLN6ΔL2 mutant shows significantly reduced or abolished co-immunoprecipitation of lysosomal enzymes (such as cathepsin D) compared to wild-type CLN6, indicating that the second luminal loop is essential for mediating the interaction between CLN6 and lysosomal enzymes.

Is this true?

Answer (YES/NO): YES